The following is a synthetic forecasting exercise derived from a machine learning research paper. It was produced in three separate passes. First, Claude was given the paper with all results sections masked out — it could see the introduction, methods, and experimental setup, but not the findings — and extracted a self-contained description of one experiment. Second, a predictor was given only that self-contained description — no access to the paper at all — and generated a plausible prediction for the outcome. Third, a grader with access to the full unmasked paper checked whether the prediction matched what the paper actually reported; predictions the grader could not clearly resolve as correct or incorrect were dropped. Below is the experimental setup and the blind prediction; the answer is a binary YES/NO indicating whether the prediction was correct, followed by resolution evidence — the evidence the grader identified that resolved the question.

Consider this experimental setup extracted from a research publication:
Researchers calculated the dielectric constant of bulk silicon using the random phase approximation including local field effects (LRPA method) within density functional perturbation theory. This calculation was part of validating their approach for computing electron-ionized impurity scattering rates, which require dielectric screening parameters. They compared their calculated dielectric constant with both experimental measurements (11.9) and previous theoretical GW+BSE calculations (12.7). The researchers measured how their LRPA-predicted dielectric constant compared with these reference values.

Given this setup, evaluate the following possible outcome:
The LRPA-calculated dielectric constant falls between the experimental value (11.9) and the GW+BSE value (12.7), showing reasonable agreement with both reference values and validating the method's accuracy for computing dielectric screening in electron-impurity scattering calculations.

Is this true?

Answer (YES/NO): YES